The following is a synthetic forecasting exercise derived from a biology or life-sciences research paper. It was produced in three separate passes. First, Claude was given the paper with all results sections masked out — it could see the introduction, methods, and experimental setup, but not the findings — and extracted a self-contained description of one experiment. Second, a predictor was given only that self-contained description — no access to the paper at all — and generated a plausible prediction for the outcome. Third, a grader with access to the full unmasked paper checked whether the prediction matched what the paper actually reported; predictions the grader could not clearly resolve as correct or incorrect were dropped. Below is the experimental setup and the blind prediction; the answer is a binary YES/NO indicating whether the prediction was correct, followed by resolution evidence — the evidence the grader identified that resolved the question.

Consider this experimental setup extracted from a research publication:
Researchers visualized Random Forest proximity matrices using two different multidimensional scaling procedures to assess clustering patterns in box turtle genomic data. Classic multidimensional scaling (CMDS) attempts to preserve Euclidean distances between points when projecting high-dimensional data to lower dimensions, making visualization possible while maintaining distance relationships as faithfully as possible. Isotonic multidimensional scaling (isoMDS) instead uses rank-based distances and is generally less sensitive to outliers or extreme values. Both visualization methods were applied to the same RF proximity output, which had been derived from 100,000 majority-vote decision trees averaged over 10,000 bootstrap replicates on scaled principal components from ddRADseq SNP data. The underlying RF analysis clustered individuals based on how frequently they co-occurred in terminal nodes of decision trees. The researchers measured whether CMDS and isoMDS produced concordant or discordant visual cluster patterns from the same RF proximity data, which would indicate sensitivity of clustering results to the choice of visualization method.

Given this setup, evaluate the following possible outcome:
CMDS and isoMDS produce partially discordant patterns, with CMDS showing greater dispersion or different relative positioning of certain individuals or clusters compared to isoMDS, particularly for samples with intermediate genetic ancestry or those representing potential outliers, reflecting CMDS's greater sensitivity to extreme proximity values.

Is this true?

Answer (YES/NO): NO